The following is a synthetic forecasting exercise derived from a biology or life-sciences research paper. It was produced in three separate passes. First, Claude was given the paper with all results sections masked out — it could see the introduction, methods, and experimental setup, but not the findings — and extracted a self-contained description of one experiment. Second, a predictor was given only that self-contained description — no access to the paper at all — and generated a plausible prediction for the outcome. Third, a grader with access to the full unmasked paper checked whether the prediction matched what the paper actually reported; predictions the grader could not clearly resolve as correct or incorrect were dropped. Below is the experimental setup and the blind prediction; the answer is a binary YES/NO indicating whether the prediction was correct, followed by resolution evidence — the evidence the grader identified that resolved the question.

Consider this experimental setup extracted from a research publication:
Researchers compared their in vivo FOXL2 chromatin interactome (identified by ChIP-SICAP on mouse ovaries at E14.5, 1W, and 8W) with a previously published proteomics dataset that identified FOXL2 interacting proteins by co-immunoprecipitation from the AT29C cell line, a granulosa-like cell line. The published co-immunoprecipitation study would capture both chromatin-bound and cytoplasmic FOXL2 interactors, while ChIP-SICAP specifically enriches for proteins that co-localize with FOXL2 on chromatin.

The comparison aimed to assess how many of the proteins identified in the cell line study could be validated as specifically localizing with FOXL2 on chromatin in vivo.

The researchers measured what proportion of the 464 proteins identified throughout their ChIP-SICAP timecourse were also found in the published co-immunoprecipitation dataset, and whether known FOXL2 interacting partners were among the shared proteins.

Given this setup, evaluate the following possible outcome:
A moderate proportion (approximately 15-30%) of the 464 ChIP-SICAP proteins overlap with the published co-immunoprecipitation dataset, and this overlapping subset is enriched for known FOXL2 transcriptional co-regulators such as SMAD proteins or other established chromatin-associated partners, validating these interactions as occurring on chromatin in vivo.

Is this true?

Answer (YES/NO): YES